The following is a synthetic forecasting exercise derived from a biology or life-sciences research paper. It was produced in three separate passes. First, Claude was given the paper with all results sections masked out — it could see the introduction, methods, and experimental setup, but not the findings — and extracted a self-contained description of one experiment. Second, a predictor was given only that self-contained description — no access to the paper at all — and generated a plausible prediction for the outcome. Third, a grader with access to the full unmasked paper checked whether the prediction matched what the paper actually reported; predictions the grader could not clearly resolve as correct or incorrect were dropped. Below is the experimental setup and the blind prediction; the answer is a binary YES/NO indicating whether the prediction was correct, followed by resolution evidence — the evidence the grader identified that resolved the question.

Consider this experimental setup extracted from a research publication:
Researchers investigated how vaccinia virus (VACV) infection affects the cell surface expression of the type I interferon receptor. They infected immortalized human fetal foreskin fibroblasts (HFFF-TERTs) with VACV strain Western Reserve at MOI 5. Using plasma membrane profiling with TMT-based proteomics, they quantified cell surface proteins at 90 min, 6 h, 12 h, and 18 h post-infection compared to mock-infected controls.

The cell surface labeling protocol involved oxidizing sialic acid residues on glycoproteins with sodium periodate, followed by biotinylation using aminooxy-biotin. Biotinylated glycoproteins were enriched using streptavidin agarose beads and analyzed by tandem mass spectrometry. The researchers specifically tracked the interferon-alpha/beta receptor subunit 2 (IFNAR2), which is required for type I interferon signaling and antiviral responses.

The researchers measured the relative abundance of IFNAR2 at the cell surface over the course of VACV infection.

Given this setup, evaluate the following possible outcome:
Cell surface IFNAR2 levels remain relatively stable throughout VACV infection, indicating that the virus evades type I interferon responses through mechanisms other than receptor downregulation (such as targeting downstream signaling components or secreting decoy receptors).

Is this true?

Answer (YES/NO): NO